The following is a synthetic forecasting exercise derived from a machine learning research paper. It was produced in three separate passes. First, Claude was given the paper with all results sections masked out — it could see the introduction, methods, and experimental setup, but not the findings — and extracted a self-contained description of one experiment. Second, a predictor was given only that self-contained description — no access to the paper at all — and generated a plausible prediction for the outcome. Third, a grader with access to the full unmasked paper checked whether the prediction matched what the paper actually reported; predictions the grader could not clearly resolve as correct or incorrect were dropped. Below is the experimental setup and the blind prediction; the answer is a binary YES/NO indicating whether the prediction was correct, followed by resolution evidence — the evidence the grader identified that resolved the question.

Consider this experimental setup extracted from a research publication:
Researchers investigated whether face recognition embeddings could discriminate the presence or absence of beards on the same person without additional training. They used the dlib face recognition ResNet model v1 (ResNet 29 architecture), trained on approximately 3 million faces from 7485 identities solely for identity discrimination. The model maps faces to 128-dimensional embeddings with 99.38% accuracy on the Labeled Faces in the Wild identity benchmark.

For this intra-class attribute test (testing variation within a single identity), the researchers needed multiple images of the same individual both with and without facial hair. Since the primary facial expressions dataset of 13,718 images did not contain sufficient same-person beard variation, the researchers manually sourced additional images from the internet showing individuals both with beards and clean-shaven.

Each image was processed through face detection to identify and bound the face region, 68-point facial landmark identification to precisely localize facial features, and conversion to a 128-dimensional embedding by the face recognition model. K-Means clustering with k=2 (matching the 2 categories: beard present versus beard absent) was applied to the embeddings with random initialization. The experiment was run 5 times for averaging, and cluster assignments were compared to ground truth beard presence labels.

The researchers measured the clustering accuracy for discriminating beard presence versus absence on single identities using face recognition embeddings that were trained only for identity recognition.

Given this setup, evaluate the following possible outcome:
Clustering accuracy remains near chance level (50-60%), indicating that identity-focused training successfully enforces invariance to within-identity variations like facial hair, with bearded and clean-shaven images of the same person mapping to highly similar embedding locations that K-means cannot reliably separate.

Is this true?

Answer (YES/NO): NO